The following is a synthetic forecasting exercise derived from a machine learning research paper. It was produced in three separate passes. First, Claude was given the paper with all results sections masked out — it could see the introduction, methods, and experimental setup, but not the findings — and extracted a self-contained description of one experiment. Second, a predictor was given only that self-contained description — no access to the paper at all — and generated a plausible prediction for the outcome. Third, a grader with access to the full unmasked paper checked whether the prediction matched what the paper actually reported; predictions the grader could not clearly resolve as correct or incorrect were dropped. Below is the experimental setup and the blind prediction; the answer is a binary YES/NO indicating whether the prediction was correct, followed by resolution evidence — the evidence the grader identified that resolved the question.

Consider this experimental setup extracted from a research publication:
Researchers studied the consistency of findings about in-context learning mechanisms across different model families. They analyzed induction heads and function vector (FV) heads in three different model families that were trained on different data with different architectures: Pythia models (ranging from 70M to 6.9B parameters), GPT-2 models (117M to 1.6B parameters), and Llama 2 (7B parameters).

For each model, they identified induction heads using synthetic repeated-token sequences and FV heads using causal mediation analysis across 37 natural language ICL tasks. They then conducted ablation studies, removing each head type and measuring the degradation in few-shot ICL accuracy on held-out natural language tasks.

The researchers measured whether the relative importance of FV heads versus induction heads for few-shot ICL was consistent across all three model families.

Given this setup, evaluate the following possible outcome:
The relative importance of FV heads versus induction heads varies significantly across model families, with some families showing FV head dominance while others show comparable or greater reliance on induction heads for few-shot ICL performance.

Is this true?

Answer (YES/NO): NO